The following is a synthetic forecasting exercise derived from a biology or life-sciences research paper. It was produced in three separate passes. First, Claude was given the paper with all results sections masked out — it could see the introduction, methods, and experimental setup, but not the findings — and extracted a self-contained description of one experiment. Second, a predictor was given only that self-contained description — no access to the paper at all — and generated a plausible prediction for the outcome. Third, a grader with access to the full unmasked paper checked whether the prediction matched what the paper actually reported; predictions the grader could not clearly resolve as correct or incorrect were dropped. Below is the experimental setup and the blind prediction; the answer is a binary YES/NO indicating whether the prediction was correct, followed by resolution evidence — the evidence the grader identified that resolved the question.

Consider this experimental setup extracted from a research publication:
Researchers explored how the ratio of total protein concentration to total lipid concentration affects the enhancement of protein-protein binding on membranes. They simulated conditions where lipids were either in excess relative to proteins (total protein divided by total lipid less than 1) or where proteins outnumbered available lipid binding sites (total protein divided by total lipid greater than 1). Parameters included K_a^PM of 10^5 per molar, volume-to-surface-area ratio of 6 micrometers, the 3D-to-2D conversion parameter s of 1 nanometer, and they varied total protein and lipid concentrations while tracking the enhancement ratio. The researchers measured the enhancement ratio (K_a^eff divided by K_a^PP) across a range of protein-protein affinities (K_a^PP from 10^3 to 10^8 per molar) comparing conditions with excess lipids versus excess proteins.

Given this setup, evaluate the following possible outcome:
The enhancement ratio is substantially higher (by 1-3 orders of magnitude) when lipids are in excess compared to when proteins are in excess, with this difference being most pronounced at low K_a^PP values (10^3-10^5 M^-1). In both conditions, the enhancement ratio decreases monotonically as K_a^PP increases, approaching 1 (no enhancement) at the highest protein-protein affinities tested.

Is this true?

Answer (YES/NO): NO